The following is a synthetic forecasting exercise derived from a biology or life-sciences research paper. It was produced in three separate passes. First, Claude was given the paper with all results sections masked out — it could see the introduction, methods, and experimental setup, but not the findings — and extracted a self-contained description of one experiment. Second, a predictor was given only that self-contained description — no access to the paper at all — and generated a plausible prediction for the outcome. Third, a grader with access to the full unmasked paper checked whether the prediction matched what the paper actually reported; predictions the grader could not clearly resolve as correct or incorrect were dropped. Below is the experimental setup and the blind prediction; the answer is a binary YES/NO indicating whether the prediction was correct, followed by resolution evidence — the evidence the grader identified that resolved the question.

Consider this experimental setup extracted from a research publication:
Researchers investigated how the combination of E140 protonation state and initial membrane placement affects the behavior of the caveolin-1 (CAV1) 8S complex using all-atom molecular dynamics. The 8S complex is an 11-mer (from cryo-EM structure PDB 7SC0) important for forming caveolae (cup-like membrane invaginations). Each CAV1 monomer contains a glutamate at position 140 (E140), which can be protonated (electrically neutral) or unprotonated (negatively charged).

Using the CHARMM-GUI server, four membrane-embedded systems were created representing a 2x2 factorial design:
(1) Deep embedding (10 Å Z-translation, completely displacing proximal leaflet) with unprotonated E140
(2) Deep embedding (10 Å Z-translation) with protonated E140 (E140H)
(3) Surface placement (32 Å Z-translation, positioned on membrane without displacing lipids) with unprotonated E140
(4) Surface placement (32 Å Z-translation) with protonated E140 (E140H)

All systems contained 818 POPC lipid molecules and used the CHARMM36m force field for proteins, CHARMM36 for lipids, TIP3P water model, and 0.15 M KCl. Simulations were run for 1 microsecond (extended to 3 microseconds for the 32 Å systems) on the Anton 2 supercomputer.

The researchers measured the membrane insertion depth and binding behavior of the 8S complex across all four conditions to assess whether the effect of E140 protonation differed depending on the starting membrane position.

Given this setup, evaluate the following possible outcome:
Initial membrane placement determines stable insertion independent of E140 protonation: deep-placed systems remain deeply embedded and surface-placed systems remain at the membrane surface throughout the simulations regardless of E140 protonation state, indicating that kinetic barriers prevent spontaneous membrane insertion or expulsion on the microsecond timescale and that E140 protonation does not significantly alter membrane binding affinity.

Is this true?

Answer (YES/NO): YES